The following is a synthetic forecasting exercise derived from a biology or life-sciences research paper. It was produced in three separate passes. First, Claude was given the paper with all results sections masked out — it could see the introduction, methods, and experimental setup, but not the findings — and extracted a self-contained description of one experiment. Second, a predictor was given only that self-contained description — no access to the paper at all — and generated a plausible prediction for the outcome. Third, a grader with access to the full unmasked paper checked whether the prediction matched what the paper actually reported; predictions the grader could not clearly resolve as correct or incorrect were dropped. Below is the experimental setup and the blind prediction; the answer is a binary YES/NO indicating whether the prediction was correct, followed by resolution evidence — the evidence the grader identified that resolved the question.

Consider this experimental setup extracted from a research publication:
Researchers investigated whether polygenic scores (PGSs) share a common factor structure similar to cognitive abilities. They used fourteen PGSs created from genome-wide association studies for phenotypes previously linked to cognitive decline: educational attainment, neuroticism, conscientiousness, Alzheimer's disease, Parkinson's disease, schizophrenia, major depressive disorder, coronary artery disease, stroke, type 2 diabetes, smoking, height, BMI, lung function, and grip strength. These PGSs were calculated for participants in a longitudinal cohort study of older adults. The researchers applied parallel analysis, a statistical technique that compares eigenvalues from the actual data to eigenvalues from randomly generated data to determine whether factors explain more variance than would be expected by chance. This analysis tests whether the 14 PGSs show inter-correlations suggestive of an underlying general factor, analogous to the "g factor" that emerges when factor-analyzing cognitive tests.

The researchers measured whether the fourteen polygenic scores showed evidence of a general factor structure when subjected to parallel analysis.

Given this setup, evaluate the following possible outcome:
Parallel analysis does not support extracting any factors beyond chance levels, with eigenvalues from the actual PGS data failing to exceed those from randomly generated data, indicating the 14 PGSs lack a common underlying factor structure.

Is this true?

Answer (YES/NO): NO